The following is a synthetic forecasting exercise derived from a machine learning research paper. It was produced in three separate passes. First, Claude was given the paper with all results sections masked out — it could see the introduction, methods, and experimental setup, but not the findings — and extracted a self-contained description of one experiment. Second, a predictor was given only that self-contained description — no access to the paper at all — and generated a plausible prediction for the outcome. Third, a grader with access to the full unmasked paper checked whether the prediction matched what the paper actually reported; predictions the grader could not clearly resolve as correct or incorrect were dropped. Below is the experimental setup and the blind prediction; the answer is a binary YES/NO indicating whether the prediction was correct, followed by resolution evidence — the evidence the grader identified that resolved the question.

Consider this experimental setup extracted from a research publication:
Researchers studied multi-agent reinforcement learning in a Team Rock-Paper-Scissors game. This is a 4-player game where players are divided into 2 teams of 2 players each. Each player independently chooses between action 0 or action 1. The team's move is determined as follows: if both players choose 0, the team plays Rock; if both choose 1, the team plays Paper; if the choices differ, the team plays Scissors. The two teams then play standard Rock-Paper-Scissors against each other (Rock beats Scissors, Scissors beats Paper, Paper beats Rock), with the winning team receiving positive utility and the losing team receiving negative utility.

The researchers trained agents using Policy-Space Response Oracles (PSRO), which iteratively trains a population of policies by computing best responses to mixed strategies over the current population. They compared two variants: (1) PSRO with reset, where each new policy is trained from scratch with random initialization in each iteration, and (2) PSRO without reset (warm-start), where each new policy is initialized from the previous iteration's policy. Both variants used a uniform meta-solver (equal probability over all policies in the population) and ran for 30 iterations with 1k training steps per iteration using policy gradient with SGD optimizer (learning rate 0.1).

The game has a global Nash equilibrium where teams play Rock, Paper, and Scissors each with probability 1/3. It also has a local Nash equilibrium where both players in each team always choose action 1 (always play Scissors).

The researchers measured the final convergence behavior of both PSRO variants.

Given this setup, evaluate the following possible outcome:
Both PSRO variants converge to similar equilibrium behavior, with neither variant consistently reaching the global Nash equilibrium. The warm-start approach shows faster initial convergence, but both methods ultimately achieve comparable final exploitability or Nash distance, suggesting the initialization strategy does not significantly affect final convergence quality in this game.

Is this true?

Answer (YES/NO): NO